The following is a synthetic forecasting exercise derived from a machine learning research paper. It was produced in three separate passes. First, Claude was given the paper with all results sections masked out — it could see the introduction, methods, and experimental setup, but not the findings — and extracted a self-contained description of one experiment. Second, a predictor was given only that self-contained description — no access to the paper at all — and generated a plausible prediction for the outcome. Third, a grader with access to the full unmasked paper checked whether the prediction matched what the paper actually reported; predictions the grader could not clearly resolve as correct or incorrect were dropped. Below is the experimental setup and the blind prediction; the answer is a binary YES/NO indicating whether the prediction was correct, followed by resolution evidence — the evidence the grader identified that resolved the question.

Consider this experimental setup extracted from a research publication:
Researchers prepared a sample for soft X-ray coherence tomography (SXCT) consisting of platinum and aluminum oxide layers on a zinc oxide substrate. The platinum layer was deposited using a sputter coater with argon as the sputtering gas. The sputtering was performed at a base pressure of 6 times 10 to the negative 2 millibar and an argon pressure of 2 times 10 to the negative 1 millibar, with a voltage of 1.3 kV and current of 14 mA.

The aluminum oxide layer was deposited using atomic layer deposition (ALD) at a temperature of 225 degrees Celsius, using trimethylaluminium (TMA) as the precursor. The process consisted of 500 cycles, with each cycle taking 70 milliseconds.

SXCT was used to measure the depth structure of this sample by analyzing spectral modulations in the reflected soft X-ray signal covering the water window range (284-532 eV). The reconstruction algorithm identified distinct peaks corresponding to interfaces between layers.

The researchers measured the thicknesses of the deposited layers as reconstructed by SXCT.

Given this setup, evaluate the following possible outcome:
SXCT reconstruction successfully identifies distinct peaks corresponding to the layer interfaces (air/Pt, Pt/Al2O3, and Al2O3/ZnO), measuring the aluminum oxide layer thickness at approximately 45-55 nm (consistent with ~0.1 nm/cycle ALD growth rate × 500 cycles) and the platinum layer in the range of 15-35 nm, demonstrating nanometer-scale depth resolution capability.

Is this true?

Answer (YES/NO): NO